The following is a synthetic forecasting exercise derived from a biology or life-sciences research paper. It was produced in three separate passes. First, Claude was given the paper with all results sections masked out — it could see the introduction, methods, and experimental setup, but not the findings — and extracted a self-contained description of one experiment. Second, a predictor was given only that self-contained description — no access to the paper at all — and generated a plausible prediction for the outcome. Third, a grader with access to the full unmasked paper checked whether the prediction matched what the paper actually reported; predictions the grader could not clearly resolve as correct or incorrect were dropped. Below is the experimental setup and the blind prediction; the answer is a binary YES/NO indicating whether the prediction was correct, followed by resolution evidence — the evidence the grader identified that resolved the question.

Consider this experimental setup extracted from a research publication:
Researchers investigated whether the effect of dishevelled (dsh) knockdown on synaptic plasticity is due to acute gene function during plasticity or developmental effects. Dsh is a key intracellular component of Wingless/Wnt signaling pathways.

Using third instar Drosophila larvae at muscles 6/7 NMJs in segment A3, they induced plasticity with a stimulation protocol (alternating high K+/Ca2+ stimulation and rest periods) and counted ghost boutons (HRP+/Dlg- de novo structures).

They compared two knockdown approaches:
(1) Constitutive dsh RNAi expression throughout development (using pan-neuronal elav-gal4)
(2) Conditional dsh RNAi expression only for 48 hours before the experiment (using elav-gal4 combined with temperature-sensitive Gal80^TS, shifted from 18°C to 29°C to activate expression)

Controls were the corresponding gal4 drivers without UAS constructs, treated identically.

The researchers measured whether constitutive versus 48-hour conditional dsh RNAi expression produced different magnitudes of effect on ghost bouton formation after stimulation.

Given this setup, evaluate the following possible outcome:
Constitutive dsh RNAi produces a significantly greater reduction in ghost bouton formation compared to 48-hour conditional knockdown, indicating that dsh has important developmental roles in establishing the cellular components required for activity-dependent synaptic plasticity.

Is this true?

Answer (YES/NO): NO